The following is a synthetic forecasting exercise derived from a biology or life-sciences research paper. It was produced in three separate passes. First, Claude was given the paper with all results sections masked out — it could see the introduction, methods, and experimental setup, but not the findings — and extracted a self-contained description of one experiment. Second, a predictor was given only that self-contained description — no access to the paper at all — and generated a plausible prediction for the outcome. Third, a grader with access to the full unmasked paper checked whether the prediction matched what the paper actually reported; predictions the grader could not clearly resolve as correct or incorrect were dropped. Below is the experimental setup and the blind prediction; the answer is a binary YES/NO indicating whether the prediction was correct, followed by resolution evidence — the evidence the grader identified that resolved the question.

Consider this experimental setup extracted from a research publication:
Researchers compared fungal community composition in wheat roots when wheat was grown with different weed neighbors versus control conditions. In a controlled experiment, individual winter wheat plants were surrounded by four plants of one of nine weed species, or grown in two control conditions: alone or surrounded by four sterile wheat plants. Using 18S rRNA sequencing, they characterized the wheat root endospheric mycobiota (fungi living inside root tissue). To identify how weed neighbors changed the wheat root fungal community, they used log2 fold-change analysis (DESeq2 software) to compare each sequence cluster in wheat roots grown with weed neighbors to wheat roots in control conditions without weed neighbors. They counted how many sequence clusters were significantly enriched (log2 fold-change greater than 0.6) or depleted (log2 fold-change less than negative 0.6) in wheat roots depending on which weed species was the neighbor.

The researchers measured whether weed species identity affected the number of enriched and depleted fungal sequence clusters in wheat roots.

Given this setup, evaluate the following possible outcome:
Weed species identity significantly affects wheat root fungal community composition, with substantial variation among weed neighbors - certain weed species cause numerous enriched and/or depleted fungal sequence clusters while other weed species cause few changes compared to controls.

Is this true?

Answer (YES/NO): YES